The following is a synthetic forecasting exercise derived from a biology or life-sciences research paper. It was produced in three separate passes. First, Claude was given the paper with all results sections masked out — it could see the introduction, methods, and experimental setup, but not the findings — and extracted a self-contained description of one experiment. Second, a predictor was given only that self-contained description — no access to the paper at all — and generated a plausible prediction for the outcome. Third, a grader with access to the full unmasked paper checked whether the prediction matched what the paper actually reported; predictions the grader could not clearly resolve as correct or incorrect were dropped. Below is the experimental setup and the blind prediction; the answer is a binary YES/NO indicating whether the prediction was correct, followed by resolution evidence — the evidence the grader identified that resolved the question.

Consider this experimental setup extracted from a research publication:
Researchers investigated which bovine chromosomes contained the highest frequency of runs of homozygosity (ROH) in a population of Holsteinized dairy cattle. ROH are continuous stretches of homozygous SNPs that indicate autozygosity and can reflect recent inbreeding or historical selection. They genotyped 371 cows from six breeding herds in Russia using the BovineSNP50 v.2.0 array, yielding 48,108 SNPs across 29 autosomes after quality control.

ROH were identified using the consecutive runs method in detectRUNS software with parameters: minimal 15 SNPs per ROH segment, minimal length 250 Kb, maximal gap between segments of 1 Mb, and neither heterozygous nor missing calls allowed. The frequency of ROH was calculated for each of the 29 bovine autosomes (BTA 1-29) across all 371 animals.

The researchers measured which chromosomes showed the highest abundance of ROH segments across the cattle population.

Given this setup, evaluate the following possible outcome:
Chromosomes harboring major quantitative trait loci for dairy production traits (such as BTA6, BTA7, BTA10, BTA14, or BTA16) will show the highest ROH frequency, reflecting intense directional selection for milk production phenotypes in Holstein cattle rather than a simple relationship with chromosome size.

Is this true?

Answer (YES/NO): YES